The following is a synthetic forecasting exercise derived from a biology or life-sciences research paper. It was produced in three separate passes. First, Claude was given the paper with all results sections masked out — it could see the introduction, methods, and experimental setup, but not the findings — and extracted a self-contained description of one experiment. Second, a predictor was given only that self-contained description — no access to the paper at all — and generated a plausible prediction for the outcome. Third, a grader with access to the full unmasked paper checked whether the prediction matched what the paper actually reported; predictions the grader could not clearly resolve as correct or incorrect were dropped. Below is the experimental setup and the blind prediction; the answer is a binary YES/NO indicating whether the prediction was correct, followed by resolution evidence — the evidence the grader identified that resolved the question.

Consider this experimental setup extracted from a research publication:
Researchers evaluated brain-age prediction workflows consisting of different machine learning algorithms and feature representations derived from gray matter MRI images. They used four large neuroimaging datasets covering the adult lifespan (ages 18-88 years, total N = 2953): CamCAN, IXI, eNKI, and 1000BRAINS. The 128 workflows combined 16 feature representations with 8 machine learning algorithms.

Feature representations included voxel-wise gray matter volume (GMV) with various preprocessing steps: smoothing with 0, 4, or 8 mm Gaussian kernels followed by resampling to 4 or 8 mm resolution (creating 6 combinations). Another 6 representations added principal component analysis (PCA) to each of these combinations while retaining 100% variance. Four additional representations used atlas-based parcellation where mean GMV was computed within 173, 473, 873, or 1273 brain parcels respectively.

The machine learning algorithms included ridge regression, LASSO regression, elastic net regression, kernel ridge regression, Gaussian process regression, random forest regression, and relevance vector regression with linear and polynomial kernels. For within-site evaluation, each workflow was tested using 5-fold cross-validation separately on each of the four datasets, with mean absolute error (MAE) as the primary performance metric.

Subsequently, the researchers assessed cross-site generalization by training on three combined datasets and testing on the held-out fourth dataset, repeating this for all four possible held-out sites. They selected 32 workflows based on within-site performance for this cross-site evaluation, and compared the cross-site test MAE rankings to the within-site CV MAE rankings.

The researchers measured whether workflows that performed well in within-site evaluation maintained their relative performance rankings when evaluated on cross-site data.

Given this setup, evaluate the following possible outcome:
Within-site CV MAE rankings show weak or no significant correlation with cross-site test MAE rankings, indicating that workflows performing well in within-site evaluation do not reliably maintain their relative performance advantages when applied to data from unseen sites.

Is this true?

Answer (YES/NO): NO